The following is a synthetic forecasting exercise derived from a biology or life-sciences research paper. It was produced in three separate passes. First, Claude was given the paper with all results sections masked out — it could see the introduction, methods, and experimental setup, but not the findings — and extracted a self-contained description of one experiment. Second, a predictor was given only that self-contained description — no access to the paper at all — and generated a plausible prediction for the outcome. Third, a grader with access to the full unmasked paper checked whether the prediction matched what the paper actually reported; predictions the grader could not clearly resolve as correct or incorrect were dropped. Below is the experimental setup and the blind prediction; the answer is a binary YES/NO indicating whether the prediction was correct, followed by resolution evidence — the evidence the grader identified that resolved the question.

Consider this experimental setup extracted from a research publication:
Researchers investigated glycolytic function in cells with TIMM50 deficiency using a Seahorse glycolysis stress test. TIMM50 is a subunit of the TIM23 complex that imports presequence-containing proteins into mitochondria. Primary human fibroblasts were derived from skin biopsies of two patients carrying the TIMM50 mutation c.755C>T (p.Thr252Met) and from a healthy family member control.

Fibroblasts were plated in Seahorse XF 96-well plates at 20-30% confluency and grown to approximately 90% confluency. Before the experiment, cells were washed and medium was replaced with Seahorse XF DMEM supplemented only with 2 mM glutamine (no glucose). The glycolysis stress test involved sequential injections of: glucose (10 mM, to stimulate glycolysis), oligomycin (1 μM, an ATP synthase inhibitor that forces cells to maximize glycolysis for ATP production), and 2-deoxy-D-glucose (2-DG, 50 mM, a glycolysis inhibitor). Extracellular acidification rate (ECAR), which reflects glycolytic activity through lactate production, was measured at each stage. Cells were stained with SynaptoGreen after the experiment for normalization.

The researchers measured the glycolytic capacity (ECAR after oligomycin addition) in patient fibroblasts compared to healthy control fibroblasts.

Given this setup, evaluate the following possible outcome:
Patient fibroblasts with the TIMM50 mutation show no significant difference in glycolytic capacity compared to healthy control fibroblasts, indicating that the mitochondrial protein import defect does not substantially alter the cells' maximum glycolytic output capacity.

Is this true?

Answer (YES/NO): NO